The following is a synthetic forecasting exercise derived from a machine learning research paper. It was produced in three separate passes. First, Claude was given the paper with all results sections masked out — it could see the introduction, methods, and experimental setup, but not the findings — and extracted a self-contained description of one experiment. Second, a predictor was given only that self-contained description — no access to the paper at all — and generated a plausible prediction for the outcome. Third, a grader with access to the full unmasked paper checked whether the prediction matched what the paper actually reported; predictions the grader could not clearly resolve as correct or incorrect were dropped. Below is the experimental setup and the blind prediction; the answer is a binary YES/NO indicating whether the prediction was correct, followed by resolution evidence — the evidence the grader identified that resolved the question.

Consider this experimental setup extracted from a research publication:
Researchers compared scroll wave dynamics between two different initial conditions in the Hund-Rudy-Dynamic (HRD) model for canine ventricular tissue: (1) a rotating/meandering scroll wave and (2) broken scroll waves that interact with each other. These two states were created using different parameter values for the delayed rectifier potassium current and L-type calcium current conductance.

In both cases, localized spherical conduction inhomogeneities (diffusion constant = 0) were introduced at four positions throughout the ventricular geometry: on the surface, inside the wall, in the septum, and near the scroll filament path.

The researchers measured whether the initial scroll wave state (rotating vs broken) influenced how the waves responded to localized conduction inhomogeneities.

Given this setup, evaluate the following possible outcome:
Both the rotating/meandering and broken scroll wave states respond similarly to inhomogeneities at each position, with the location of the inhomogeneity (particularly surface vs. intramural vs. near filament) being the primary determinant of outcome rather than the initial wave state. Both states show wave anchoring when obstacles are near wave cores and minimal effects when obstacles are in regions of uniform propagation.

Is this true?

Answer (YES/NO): NO